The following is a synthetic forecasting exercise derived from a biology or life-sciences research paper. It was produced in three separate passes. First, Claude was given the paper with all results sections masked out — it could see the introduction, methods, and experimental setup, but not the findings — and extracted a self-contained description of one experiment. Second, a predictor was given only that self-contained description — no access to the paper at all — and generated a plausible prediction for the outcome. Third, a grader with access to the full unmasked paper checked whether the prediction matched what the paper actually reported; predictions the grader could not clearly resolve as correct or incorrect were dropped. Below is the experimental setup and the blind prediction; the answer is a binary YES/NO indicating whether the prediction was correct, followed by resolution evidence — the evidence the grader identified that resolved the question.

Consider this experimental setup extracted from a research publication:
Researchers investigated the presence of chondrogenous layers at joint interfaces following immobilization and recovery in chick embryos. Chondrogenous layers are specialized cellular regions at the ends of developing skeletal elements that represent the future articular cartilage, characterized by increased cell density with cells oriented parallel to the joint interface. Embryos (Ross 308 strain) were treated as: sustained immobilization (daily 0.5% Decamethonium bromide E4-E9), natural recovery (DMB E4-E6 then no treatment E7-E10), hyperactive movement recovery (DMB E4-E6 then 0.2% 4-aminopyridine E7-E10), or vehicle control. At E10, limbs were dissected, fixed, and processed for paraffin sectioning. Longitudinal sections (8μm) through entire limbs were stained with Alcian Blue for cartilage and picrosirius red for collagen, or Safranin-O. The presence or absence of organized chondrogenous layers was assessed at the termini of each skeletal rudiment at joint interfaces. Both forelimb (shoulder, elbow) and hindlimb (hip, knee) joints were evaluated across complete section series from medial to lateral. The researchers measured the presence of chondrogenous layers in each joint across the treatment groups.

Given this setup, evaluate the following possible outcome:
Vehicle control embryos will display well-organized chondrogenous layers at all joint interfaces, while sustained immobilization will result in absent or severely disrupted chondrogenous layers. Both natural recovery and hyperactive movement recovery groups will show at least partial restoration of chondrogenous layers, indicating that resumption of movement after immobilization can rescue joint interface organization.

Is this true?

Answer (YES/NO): YES